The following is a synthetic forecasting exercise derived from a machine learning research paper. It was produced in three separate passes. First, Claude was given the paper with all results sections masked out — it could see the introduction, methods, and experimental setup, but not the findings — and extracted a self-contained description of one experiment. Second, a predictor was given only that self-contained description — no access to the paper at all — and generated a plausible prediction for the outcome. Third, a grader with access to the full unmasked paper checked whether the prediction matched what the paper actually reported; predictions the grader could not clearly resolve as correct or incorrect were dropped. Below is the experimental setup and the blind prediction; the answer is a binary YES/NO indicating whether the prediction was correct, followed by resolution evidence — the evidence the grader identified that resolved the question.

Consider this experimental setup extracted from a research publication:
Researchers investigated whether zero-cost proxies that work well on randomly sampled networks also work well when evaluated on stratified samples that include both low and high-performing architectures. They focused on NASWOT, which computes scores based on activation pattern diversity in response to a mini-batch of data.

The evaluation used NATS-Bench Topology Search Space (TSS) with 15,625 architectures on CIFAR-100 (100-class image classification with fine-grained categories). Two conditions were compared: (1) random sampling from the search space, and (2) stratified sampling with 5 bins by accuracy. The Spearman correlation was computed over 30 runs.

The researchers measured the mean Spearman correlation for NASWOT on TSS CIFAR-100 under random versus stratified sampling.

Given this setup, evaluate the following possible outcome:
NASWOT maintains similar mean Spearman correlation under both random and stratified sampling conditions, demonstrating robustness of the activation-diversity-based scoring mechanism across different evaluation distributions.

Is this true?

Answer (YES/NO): NO